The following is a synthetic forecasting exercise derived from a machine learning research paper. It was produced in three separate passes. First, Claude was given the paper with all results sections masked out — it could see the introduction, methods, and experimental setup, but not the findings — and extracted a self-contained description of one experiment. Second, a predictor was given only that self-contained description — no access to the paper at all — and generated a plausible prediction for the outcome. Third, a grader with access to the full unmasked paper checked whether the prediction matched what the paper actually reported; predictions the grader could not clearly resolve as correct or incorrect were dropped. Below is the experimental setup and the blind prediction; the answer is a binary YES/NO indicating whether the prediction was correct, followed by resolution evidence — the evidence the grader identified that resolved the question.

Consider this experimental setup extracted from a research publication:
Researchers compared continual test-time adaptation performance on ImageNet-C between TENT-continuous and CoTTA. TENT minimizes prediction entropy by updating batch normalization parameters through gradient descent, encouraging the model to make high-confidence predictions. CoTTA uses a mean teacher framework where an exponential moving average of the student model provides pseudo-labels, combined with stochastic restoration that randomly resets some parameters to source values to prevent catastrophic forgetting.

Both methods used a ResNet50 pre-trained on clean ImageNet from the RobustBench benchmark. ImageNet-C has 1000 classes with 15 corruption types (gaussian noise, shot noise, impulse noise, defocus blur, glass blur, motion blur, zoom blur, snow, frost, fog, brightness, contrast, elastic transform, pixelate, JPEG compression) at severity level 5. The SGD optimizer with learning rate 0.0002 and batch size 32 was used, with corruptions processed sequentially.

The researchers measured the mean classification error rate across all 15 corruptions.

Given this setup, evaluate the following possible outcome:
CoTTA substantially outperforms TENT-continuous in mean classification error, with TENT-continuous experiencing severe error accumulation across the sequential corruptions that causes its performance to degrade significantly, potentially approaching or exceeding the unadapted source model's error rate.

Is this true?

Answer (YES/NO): NO